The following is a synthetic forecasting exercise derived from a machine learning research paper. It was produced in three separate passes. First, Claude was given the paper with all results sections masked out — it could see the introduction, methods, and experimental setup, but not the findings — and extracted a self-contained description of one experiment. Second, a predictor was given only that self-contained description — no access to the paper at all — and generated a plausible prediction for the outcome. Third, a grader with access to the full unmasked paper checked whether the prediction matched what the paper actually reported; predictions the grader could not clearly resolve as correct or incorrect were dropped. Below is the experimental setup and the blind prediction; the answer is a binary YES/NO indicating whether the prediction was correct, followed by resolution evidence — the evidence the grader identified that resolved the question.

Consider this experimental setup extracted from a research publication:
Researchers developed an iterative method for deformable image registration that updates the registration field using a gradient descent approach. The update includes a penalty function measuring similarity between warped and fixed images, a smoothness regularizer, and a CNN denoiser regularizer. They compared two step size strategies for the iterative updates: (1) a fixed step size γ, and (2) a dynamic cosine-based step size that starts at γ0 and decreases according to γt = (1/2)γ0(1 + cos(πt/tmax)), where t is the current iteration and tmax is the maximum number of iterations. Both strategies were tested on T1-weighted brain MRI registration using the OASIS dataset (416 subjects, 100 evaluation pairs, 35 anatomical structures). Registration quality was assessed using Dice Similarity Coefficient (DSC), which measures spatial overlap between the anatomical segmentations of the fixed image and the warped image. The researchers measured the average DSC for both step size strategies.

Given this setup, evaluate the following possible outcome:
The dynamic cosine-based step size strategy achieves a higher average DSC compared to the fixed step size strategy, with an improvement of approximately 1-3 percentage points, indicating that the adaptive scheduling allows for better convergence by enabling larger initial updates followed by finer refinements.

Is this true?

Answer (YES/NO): NO